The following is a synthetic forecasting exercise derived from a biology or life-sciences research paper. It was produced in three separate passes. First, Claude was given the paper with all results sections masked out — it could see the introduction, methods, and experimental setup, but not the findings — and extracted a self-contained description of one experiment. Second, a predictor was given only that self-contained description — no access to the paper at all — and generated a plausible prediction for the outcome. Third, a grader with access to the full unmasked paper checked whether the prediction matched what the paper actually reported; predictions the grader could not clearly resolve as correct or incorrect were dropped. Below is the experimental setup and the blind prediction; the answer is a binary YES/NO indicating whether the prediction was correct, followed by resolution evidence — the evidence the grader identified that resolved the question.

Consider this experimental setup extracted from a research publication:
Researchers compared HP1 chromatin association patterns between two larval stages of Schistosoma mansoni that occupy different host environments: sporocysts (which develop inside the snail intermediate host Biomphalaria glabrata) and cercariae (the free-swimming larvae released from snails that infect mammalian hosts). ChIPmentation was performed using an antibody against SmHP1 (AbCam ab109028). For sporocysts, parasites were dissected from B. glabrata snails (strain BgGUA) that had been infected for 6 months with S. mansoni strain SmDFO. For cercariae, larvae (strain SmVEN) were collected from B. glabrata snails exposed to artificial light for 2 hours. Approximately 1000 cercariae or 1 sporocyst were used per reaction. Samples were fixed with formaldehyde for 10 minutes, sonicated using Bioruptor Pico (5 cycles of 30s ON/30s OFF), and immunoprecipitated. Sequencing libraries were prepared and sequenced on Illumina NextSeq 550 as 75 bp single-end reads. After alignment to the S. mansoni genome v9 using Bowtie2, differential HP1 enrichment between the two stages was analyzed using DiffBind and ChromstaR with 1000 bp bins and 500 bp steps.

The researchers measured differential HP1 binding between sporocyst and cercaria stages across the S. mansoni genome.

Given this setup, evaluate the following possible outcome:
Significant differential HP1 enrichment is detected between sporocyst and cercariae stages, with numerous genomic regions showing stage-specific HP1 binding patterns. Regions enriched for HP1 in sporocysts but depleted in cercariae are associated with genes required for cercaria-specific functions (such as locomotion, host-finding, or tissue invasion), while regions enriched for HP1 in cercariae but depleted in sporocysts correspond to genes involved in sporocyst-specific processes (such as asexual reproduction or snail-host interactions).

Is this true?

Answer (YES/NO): NO